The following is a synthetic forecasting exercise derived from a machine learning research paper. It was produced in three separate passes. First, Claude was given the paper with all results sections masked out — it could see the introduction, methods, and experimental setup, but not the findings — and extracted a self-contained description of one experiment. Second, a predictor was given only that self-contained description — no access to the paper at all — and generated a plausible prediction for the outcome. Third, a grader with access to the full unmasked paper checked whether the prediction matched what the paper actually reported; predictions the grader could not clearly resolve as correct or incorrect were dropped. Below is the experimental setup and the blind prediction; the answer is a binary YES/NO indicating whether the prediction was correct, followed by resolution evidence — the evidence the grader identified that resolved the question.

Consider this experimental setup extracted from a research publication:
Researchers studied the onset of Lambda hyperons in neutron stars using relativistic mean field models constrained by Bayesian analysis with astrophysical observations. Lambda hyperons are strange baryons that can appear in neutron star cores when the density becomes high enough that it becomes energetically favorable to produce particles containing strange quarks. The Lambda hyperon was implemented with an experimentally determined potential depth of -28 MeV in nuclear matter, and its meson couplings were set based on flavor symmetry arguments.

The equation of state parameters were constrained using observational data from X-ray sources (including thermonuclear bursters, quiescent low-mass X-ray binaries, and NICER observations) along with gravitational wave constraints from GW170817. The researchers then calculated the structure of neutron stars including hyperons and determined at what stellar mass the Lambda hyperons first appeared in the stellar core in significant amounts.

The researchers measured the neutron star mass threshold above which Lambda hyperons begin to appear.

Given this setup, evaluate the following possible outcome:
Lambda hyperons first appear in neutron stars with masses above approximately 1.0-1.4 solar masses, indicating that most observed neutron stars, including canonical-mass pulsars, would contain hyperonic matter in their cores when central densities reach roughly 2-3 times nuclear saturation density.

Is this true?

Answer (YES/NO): NO